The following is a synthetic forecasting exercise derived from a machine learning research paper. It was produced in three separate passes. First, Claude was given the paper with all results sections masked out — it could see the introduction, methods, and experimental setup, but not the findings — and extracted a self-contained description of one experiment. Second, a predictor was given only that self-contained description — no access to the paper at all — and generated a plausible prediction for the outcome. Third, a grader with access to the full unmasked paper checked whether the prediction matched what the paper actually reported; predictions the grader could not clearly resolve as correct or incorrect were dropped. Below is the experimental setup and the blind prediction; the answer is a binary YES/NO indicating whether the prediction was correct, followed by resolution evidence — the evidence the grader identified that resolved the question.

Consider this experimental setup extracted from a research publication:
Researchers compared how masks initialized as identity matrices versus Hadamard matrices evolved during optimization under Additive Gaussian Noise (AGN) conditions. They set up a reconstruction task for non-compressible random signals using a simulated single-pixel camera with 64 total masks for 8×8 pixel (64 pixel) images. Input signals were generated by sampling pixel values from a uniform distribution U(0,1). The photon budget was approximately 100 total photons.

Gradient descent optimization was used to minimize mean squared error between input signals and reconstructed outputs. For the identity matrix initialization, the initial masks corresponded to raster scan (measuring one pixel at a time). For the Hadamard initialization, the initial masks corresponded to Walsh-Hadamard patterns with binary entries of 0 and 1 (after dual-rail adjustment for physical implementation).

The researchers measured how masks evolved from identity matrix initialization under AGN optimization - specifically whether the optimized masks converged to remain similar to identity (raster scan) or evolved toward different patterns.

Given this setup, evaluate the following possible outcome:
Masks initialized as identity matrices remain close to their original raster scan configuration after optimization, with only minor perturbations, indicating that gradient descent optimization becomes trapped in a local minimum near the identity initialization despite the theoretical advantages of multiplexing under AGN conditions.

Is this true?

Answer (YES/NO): NO